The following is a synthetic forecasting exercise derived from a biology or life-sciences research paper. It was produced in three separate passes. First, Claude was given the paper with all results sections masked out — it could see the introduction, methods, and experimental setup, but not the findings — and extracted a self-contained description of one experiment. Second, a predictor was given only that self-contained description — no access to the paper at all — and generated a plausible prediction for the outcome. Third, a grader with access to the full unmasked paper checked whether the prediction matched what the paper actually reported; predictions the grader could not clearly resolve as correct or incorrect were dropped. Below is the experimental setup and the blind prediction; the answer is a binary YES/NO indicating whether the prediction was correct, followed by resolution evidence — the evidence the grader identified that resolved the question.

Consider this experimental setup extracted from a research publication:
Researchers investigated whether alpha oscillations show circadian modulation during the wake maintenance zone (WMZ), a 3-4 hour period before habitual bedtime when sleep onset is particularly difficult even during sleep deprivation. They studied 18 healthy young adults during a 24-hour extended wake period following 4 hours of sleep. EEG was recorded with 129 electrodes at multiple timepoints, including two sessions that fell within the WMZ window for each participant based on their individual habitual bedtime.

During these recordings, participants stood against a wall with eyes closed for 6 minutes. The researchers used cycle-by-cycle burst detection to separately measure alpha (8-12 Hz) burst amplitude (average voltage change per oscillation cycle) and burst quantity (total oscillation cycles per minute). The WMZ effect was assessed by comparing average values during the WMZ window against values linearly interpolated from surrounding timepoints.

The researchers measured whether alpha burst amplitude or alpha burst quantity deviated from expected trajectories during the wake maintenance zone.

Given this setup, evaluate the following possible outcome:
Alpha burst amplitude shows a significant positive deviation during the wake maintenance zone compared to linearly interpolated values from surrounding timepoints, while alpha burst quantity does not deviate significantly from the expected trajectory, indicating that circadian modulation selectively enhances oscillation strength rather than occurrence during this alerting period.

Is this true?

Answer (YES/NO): NO